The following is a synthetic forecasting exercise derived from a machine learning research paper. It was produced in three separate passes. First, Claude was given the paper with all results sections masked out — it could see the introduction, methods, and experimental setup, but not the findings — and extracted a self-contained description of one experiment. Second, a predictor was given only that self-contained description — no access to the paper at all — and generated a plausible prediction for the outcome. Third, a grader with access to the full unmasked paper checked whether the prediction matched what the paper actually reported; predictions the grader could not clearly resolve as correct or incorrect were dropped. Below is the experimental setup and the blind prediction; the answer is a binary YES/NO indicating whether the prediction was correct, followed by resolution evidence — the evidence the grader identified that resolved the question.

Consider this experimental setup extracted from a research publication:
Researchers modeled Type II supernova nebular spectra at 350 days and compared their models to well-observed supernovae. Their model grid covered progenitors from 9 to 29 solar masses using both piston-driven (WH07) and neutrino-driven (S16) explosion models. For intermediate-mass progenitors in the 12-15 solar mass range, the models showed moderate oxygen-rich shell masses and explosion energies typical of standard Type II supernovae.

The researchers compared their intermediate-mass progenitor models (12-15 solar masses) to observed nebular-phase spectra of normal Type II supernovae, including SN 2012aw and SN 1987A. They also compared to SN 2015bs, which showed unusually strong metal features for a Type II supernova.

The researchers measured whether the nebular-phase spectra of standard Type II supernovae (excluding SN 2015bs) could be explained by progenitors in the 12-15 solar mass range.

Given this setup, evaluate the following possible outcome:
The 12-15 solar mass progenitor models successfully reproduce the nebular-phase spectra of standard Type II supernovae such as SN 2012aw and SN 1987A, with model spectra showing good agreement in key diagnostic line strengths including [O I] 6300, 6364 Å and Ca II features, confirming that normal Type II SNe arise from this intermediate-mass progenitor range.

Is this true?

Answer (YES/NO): YES